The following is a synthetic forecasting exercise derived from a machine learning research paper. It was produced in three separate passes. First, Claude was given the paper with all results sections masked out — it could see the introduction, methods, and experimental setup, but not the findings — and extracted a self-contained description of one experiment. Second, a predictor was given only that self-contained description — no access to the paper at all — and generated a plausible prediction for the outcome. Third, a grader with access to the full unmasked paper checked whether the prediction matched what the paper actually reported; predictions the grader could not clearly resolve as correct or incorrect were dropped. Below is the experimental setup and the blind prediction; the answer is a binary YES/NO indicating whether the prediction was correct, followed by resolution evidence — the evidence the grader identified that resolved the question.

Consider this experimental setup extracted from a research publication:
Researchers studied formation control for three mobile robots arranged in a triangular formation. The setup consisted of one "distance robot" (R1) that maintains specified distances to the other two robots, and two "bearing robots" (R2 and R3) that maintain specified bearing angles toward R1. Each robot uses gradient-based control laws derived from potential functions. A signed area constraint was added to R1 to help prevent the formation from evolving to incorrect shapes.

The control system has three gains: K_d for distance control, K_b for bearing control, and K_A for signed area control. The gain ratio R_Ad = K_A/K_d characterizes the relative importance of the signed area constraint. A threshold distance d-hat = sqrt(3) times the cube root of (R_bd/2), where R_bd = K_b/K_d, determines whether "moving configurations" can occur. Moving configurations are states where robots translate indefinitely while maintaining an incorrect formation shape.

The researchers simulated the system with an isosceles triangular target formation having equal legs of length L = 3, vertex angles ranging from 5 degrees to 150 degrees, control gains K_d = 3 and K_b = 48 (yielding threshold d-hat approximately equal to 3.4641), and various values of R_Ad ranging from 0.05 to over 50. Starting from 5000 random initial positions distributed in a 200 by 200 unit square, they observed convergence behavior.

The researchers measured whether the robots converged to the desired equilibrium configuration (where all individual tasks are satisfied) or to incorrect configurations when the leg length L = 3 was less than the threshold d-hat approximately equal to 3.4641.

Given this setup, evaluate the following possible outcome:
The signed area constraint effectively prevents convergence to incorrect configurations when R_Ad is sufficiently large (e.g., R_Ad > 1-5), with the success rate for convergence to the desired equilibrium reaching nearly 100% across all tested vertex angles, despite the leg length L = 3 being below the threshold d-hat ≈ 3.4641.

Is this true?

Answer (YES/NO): NO